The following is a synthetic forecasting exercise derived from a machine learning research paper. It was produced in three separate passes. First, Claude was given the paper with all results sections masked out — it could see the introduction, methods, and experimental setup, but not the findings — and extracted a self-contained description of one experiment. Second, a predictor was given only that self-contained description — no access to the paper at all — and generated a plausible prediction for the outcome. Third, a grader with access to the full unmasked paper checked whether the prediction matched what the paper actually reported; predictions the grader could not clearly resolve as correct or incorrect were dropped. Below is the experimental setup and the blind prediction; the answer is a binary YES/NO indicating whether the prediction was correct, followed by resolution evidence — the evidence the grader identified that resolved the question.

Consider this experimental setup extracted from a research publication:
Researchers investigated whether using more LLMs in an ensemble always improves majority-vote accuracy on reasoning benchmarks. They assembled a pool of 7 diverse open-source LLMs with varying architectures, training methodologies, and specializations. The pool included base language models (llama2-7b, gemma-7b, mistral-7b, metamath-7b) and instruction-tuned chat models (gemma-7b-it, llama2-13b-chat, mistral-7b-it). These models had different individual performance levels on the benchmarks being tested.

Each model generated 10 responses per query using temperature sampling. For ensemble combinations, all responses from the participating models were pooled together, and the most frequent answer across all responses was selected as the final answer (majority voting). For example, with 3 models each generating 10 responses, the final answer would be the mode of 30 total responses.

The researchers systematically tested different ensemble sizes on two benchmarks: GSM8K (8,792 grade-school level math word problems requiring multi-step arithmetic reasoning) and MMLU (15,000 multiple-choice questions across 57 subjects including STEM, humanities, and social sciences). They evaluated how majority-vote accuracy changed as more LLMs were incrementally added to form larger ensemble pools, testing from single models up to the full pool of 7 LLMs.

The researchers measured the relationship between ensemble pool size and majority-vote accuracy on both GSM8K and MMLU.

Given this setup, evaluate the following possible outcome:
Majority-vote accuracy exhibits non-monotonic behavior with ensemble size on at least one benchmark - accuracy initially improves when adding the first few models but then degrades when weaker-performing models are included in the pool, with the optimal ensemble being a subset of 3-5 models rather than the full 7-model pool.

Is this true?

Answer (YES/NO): NO